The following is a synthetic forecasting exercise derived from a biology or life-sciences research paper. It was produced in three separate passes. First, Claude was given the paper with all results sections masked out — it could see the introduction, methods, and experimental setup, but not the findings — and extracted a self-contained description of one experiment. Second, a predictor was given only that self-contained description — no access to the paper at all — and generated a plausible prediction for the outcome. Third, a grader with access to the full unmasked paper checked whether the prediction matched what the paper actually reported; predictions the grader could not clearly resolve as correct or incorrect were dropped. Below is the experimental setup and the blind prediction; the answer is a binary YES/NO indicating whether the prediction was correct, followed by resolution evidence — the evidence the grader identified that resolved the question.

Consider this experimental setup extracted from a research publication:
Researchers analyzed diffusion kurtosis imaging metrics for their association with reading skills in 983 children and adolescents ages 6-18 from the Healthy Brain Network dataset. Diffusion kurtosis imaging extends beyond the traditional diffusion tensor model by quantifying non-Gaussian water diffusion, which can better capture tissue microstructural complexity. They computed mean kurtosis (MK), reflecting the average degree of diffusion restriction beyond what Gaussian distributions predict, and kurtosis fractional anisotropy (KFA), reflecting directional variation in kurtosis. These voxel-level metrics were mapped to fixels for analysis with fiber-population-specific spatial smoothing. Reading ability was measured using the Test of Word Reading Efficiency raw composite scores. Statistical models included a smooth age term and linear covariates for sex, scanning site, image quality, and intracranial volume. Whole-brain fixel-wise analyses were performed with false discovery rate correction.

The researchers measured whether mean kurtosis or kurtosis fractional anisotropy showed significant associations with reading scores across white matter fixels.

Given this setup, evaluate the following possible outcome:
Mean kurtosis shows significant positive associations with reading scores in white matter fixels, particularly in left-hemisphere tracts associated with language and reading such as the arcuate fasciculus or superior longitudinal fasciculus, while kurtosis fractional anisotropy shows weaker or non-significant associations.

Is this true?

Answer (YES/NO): NO